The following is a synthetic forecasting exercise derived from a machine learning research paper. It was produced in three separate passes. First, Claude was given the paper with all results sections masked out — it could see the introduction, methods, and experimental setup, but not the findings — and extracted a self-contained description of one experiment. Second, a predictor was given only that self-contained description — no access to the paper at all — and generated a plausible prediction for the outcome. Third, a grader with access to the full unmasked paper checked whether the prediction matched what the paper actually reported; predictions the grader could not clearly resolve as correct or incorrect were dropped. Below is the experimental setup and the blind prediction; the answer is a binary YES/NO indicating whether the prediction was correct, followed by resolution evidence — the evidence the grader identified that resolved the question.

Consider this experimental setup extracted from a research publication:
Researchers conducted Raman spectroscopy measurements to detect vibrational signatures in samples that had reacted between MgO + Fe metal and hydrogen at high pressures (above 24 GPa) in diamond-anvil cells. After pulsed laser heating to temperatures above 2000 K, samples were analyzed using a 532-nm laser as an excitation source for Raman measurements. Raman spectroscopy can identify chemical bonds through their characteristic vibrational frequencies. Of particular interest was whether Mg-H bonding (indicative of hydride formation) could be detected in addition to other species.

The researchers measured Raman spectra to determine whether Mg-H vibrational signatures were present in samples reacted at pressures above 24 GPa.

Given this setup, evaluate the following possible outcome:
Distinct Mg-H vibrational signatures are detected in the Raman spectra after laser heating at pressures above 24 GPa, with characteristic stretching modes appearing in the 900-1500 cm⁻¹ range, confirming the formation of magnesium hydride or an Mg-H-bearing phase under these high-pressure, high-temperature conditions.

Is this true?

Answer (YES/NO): NO